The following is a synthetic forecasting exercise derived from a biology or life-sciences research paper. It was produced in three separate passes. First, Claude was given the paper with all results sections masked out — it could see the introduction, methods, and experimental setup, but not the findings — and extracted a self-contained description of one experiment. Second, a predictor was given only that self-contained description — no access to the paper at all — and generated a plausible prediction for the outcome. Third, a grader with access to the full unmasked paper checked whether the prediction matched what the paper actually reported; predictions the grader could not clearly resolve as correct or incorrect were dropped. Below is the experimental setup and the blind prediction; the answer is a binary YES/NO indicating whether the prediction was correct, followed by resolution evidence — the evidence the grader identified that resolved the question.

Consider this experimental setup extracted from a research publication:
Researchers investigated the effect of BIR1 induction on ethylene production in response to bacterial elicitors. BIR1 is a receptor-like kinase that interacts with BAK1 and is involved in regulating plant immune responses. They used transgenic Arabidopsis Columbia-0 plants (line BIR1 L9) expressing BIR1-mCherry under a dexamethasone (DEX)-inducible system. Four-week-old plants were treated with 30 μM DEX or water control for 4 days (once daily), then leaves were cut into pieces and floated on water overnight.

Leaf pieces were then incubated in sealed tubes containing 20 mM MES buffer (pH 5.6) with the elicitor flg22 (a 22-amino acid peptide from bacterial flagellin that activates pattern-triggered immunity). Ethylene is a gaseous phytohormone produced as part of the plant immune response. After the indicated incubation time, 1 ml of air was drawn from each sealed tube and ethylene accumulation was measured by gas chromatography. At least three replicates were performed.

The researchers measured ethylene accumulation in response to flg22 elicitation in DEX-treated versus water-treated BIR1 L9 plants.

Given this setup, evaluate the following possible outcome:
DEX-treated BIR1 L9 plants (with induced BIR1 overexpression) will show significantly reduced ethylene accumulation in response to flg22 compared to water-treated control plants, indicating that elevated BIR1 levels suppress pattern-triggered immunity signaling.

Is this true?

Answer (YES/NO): NO